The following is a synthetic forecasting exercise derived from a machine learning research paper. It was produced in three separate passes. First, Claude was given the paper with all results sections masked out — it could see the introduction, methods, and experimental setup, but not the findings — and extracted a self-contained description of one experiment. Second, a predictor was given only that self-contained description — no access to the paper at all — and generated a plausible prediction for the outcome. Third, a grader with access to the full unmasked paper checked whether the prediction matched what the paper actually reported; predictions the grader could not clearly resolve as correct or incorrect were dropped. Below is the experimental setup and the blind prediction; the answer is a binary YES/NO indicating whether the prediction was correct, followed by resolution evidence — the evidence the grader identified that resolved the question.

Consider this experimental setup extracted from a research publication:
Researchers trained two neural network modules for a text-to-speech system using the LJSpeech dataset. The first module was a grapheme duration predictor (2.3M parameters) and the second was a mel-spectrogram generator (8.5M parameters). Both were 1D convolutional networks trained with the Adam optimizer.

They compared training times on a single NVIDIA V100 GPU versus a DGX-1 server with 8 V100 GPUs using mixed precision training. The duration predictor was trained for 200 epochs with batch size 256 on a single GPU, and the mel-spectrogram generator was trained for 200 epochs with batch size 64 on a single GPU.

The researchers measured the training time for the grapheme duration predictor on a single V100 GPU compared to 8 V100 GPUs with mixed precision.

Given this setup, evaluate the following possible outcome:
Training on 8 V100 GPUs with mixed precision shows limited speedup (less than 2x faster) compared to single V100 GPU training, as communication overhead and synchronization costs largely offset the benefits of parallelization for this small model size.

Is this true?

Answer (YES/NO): NO